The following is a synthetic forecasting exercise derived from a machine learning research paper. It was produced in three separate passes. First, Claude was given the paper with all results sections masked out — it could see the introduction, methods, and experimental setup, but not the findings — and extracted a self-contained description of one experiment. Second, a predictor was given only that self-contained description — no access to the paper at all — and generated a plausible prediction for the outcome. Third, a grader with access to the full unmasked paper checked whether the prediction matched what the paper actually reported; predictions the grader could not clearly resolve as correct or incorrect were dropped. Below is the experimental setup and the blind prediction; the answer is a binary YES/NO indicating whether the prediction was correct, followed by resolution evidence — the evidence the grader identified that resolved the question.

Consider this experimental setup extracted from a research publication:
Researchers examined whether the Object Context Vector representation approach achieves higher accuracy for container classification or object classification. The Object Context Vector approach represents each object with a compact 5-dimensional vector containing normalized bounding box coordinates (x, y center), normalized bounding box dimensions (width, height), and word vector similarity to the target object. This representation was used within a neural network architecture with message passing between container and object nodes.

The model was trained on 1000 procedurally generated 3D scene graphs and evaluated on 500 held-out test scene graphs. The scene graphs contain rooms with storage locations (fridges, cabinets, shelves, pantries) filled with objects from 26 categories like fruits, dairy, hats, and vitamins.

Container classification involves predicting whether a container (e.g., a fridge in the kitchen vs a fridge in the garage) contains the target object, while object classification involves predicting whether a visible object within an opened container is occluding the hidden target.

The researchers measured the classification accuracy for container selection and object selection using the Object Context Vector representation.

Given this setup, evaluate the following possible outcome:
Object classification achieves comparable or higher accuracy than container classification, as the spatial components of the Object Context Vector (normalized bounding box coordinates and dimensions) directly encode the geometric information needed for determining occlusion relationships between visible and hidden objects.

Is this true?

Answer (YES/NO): NO